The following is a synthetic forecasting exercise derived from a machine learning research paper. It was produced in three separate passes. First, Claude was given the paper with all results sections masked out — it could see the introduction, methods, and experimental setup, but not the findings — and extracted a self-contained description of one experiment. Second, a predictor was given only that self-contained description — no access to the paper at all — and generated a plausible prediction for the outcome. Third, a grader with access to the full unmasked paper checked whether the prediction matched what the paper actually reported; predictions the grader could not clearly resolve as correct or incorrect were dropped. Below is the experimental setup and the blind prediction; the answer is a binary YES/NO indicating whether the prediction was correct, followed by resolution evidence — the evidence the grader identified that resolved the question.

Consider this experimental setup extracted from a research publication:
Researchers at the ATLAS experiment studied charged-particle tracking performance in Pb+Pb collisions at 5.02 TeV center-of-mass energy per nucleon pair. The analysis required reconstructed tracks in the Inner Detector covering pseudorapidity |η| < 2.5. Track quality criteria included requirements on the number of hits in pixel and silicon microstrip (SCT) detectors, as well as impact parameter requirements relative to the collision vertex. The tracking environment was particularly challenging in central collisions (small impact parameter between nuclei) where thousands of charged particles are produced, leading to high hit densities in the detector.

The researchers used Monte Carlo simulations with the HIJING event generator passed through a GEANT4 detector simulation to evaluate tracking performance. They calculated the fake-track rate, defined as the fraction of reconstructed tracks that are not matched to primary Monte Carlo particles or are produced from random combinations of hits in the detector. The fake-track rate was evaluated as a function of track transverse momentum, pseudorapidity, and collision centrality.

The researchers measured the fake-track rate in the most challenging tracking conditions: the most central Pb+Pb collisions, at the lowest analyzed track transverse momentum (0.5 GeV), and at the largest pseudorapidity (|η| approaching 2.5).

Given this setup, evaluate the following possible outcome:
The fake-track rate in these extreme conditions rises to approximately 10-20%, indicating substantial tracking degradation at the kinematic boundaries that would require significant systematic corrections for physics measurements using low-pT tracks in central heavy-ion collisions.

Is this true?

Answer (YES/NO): YES